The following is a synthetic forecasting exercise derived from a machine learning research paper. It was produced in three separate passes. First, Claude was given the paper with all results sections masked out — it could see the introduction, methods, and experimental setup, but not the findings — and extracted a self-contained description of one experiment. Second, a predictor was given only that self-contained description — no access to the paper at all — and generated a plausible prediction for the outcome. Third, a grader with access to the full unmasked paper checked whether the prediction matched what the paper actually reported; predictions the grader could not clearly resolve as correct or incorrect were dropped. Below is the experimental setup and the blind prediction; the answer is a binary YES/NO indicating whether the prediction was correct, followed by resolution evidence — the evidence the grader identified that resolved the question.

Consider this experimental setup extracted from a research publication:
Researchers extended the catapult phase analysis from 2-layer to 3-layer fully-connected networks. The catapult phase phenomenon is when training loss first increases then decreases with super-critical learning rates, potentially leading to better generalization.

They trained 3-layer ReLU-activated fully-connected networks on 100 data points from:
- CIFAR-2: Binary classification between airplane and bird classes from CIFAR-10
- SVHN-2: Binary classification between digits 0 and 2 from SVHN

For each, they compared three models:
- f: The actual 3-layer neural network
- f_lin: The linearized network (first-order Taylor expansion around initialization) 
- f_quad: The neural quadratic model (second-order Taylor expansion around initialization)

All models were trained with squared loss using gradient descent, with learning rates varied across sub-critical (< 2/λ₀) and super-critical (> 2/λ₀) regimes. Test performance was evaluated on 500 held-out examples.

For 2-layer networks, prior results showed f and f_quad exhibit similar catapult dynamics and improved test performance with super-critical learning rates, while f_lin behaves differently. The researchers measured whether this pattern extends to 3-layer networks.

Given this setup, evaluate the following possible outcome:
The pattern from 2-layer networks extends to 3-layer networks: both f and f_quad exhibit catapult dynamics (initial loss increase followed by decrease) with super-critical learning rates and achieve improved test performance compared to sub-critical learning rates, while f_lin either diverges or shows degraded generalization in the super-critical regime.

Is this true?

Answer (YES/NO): YES